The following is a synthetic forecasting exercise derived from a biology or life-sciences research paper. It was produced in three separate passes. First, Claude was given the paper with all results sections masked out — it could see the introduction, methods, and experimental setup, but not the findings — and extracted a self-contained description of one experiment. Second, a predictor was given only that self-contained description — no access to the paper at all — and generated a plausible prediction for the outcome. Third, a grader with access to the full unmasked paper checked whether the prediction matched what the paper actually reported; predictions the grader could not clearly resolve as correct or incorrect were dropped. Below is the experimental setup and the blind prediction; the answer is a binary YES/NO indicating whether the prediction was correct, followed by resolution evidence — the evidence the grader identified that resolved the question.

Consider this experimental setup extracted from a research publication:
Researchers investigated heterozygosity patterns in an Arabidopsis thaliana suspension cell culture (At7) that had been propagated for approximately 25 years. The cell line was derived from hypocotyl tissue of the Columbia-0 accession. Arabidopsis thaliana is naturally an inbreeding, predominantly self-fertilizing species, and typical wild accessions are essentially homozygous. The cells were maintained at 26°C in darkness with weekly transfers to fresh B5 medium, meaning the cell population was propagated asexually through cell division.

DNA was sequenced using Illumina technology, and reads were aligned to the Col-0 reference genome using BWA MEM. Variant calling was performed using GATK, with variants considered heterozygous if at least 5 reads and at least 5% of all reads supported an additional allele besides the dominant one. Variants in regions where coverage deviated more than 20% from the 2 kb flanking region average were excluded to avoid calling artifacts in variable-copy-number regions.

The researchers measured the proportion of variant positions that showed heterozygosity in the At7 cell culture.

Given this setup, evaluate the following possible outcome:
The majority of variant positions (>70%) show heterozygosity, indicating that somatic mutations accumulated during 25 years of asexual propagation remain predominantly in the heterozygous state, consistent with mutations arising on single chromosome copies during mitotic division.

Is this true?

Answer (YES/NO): YES